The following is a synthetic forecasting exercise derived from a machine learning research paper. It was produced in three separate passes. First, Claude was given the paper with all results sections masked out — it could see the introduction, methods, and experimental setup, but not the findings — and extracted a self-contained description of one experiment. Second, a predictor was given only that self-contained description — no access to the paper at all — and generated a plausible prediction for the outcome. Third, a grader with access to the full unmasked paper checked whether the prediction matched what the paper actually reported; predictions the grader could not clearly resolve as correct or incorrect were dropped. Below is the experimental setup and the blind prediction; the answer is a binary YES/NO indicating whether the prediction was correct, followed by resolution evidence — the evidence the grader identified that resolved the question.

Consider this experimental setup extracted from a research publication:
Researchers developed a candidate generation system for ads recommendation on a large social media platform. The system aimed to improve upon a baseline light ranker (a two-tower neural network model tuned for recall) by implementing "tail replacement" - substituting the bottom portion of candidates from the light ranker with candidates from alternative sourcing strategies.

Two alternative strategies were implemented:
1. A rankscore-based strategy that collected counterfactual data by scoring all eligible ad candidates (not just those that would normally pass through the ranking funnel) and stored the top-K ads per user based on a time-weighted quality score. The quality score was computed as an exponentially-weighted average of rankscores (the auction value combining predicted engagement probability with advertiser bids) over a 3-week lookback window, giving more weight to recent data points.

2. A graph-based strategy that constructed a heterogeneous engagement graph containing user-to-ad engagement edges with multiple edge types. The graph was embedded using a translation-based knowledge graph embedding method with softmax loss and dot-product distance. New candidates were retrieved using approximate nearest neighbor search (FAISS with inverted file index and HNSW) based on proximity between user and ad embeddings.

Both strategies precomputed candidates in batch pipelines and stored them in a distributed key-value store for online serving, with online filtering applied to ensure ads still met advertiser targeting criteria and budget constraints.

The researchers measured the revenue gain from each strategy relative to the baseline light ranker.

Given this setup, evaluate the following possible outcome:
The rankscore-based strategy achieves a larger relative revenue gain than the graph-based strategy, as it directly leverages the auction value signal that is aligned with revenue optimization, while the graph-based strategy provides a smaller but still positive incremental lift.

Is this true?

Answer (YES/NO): NO